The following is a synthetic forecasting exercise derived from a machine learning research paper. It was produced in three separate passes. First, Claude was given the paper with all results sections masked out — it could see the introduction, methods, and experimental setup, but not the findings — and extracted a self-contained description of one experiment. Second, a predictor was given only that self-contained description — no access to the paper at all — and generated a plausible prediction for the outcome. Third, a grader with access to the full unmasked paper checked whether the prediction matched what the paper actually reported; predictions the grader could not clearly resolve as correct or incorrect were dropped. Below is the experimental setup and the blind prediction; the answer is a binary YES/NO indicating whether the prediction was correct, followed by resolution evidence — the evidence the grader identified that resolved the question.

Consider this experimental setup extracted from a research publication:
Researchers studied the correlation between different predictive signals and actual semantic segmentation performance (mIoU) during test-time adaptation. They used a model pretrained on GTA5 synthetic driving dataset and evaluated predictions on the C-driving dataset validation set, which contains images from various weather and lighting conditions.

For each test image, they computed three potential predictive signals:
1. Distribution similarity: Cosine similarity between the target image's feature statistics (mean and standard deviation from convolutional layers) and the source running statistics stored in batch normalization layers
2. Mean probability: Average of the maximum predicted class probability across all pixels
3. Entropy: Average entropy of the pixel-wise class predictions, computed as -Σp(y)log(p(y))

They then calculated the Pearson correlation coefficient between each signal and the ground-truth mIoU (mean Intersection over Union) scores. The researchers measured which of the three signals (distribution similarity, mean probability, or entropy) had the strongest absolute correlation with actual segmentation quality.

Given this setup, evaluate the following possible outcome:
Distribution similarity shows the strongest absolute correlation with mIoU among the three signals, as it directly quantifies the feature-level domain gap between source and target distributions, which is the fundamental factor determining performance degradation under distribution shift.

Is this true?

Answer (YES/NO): YES